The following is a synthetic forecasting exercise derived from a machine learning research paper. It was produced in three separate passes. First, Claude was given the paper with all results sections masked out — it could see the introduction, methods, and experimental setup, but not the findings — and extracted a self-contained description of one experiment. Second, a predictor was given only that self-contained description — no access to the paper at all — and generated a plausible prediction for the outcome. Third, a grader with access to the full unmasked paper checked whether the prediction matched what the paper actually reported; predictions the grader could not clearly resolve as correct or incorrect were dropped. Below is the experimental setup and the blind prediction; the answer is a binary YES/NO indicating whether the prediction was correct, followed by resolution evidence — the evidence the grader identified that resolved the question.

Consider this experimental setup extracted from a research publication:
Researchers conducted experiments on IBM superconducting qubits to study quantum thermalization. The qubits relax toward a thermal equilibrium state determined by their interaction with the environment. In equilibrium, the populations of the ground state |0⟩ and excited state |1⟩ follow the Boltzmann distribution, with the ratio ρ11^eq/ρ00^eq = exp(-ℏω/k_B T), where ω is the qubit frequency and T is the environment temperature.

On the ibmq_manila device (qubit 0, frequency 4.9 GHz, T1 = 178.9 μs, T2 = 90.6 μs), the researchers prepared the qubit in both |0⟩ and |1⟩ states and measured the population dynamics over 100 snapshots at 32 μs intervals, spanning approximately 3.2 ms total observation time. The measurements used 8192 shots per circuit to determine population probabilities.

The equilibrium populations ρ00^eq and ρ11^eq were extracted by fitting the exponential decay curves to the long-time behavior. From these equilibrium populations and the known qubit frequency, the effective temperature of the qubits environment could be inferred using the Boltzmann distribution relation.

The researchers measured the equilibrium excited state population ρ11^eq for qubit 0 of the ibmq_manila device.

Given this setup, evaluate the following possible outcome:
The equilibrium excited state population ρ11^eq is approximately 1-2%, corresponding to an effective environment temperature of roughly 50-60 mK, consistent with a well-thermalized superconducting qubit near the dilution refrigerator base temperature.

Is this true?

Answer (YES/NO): YES